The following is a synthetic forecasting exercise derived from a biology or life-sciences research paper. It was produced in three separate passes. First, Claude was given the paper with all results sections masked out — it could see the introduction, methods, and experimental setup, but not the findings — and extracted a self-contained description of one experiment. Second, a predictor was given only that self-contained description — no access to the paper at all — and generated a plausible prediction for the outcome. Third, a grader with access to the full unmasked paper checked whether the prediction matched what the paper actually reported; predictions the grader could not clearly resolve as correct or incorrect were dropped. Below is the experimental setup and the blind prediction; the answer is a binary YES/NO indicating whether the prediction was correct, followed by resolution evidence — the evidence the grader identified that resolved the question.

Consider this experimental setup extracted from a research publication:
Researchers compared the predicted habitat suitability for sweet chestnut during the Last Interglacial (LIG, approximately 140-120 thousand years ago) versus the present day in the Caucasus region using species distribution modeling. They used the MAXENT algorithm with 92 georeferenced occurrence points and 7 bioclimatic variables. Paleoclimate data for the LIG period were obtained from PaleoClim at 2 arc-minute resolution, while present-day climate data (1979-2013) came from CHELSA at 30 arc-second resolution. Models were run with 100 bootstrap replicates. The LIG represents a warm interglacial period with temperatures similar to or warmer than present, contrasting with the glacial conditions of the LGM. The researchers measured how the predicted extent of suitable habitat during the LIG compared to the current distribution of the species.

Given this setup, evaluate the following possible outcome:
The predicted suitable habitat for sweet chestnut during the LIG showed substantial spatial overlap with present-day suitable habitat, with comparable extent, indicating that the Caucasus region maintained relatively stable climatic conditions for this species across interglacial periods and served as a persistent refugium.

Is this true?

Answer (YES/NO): NO